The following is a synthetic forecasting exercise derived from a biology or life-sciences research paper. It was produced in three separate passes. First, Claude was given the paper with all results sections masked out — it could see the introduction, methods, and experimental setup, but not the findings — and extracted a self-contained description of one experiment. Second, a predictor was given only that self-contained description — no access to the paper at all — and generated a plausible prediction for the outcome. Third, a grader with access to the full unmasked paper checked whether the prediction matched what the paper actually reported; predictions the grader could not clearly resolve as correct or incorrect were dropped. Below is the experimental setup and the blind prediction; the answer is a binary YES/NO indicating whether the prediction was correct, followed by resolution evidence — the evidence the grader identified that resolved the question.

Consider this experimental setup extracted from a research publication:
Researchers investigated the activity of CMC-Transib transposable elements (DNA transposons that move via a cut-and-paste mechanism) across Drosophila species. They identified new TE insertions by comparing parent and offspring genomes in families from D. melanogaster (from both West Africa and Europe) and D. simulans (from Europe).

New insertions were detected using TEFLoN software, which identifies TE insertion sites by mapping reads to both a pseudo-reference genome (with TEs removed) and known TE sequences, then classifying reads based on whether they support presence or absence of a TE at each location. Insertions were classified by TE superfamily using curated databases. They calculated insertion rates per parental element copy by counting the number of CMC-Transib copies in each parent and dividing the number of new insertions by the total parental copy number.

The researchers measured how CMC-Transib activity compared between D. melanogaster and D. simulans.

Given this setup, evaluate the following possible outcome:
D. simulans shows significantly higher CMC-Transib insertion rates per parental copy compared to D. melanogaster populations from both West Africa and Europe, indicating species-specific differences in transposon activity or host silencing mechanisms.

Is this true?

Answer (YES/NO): NO